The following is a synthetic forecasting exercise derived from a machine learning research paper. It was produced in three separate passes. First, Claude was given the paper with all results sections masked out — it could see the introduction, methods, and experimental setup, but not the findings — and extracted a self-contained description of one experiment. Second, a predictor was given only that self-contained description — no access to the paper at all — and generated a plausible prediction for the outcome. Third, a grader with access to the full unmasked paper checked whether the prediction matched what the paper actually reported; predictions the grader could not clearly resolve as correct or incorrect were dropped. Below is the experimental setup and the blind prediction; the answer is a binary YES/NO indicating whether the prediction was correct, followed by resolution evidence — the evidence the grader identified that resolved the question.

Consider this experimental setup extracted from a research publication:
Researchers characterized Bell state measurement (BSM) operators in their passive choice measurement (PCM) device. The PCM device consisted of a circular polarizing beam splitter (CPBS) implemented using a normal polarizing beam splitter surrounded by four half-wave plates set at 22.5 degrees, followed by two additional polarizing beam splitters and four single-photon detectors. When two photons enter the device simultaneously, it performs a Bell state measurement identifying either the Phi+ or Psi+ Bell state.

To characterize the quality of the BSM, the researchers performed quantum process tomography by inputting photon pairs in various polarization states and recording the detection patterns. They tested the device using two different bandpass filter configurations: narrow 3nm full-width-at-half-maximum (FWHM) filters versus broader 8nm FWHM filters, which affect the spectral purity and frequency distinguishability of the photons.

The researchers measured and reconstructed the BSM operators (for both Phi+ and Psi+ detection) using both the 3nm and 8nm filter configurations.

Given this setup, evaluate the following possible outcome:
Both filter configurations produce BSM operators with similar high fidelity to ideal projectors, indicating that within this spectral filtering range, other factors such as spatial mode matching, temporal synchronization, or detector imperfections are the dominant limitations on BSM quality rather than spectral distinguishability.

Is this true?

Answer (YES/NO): YES